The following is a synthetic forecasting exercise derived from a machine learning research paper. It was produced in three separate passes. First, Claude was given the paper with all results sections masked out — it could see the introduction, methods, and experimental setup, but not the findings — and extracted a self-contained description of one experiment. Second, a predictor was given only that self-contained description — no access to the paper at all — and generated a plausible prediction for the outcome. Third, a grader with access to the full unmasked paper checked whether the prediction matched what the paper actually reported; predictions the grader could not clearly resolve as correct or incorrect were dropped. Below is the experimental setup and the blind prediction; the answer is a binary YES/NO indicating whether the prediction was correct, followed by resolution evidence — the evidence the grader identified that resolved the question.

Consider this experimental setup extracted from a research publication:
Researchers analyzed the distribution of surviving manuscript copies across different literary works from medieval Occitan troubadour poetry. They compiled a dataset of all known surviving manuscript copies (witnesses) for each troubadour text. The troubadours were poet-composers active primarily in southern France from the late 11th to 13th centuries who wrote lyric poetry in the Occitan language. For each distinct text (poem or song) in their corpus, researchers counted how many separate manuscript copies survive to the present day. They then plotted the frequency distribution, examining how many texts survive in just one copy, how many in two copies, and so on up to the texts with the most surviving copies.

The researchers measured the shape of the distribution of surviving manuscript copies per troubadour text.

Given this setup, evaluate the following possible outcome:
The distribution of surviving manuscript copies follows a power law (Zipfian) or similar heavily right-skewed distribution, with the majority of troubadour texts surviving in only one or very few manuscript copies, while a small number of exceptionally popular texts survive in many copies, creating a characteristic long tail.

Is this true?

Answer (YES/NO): YES